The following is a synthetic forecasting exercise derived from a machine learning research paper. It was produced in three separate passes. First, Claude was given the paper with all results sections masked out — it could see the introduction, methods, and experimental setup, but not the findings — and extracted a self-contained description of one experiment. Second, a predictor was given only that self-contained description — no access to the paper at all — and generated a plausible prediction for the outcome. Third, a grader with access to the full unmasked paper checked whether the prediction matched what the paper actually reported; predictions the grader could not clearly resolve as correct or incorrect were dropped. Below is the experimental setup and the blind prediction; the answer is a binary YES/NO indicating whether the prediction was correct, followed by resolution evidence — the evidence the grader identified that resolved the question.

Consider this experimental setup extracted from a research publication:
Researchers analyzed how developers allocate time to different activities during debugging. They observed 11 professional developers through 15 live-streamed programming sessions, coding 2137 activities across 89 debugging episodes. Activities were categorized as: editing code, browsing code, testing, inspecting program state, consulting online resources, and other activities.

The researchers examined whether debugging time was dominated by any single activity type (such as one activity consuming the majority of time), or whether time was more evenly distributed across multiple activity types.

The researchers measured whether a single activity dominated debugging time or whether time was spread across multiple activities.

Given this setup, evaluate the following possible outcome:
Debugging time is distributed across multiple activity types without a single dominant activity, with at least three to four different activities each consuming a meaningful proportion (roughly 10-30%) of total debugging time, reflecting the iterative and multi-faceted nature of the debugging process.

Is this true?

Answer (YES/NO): NO